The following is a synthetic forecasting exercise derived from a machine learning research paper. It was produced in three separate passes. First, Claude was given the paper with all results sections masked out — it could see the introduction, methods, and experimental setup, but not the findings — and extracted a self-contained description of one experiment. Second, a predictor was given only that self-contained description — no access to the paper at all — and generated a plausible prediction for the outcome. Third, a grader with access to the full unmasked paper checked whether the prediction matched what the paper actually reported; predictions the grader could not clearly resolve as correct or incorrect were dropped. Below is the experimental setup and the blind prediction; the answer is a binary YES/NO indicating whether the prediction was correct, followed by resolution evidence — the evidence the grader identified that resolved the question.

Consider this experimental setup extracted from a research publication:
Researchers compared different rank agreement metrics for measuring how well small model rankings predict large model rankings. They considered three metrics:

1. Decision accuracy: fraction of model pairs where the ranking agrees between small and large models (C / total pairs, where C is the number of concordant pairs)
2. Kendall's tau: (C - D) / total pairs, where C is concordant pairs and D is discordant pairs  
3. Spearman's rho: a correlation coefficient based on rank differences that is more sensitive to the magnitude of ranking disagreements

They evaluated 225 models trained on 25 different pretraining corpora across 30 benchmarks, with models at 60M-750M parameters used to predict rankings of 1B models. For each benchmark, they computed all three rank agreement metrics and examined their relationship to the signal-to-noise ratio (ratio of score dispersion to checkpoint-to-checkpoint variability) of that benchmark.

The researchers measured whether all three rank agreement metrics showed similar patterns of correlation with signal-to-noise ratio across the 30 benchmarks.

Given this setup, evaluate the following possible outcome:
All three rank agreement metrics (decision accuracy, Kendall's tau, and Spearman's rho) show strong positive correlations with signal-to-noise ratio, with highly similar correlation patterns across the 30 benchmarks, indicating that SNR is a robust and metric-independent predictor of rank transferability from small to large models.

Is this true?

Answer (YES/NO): YES